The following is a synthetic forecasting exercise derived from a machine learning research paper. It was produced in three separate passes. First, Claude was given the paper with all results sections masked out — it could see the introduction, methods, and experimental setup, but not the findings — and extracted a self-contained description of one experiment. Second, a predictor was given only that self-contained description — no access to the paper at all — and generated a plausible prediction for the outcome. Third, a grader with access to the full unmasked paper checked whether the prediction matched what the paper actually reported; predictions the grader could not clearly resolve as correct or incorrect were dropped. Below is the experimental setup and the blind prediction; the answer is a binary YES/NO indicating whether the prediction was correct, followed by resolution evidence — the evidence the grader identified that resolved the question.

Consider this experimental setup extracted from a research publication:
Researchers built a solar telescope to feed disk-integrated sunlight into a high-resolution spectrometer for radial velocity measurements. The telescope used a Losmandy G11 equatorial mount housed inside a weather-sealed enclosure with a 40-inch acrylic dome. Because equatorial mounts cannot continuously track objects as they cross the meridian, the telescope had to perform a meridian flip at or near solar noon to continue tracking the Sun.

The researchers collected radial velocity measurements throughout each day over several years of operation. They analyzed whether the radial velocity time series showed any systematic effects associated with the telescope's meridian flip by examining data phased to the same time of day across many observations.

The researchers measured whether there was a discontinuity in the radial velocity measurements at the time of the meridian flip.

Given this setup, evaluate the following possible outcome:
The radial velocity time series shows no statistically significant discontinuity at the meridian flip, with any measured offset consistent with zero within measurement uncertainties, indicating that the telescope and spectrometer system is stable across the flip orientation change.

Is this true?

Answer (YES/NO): NO